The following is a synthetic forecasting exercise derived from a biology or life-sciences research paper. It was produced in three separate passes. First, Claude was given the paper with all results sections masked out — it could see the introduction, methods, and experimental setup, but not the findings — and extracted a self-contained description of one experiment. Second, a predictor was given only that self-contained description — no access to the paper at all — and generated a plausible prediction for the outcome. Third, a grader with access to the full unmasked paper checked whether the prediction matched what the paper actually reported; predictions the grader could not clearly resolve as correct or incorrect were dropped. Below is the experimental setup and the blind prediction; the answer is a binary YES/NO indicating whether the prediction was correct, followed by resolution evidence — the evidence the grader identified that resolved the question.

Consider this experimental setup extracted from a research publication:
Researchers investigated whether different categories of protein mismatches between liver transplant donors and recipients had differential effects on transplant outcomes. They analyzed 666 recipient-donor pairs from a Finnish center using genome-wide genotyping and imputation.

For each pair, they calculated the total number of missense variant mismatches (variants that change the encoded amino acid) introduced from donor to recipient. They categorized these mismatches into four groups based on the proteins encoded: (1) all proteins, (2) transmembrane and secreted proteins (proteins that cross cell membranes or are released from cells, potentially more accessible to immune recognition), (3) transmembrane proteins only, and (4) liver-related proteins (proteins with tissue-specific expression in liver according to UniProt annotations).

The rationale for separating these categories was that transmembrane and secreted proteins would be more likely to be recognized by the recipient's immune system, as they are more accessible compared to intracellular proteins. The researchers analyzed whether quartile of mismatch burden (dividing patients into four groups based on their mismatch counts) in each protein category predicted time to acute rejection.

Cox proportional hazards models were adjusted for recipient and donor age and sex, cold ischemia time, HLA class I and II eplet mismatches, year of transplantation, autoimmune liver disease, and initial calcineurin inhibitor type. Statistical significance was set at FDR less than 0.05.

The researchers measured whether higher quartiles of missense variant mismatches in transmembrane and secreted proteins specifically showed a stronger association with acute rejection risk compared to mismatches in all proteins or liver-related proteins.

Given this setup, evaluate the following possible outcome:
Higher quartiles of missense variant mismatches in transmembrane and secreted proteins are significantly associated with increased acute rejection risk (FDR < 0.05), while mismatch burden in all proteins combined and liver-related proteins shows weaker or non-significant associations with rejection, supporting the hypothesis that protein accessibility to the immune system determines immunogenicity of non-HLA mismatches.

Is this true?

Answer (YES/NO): NO